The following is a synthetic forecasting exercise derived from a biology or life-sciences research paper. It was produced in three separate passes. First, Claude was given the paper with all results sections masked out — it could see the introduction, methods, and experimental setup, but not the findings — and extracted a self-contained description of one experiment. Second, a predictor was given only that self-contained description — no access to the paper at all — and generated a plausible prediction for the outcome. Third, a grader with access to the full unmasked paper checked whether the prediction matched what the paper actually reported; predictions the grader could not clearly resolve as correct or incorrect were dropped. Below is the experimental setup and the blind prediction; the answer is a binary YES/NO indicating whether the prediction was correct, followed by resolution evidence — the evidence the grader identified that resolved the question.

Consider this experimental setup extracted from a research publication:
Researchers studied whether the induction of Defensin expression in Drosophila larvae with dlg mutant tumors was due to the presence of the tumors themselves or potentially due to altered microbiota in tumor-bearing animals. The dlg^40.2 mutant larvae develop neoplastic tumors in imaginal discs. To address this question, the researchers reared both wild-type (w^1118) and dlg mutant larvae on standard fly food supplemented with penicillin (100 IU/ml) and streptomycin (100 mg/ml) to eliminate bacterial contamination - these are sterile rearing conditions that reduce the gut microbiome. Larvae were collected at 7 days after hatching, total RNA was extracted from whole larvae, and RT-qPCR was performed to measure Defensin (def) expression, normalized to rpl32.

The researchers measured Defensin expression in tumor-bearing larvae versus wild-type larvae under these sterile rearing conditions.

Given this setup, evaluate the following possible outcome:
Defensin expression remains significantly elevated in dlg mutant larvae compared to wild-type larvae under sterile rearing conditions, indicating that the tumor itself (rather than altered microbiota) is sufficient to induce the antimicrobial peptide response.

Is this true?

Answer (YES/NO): YES